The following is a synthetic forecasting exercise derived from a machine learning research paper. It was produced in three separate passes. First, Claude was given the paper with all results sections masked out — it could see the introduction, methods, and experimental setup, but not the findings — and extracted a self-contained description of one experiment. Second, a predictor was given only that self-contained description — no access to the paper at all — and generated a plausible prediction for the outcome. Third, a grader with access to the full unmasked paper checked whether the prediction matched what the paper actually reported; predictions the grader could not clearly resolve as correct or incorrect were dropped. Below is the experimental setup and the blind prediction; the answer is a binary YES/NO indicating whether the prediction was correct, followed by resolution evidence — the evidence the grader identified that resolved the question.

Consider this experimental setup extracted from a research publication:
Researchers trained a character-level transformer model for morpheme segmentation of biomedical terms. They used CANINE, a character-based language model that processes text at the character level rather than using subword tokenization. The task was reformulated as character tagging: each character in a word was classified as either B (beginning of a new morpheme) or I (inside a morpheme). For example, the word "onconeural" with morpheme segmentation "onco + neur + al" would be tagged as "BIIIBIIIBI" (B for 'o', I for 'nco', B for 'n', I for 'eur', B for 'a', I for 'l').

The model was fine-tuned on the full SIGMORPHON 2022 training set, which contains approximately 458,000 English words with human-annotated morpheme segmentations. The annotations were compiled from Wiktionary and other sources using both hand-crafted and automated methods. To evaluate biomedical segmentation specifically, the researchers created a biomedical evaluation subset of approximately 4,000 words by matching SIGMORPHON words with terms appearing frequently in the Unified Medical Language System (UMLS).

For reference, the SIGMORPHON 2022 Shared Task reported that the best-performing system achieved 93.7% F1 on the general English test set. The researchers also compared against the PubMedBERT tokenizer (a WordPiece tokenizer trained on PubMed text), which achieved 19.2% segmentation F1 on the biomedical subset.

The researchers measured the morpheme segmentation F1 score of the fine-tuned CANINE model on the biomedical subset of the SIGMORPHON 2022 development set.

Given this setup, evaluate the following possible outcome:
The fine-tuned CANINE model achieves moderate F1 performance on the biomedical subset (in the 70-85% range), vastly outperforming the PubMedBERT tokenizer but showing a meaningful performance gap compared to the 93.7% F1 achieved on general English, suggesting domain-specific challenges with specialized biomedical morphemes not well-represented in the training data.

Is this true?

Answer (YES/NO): YES